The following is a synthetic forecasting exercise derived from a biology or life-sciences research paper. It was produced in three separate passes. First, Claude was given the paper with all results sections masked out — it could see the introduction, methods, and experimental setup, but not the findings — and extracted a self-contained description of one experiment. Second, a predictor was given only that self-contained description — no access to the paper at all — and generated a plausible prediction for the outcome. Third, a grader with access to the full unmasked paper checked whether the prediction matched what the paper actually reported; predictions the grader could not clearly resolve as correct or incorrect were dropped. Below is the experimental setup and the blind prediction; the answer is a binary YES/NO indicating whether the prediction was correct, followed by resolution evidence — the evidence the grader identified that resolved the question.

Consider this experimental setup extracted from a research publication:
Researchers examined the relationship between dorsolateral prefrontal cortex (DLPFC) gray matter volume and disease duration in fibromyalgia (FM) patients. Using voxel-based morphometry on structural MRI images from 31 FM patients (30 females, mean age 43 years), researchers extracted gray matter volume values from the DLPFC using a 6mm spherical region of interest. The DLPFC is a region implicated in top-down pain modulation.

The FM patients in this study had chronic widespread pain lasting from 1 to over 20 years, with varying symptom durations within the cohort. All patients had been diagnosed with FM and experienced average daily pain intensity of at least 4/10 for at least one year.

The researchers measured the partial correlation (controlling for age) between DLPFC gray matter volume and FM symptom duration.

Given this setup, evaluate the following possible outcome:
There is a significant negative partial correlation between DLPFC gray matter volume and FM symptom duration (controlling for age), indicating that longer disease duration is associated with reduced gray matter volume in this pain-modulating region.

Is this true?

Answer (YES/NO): NO